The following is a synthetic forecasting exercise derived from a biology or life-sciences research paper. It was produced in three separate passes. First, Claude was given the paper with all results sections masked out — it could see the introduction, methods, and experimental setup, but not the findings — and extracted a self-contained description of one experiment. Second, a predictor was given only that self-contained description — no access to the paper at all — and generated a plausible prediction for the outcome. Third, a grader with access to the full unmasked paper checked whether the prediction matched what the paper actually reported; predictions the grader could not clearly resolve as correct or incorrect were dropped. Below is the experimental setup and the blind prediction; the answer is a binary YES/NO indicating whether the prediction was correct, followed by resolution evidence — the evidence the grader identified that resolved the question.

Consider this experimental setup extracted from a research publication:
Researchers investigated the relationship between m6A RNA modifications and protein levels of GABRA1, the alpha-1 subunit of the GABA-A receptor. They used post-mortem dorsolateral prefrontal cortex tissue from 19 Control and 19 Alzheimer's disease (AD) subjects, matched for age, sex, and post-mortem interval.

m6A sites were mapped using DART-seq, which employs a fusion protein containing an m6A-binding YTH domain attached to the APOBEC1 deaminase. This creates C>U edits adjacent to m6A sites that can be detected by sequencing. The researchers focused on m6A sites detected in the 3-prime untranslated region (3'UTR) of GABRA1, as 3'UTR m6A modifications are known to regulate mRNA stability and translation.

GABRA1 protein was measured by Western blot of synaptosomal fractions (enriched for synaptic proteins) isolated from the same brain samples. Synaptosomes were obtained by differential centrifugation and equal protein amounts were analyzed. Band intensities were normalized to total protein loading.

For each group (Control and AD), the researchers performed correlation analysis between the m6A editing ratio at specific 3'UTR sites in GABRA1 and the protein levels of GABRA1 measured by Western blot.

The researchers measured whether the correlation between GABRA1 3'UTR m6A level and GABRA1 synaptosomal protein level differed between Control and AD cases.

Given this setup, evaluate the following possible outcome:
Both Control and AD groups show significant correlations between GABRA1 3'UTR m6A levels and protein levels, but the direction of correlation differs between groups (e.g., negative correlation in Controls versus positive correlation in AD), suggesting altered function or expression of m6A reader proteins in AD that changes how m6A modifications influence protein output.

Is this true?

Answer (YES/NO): NO